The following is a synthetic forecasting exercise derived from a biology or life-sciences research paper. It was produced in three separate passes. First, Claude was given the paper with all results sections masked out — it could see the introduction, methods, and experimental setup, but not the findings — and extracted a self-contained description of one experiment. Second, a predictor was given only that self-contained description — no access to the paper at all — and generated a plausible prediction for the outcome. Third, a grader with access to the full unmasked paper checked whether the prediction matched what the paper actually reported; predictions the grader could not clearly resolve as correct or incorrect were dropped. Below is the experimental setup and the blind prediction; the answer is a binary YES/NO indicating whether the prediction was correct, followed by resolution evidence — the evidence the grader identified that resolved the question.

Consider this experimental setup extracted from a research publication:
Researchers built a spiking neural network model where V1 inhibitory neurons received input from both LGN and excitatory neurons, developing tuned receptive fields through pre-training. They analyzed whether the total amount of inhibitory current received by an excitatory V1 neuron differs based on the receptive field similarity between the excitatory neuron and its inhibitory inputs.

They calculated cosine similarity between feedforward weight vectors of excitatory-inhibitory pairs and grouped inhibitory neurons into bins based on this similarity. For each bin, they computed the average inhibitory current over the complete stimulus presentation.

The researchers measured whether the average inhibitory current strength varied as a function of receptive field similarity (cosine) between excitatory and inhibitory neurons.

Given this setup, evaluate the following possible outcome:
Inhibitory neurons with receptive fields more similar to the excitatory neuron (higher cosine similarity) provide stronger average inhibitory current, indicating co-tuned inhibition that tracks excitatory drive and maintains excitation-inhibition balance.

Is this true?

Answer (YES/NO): NO